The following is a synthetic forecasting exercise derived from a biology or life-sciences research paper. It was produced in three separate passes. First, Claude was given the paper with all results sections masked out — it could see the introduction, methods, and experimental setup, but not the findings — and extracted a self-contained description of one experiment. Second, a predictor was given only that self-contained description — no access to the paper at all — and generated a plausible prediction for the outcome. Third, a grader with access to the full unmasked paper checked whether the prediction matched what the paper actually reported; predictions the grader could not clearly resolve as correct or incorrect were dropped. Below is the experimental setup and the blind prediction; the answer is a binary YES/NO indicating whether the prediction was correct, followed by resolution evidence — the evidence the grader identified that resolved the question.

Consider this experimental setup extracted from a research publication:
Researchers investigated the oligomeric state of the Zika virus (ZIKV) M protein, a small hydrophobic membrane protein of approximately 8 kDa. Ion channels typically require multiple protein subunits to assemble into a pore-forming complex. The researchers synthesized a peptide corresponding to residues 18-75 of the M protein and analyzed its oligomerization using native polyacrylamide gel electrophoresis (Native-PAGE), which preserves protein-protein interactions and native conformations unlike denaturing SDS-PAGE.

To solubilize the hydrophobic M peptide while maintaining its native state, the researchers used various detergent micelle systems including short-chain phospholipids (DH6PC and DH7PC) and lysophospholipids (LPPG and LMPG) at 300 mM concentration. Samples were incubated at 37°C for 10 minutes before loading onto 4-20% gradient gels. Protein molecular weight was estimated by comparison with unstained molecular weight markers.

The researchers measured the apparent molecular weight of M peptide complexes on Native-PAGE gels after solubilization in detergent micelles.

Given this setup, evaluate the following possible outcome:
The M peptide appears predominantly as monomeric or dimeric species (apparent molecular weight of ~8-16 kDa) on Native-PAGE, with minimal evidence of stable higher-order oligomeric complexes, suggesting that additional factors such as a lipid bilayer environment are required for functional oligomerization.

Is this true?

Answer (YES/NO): NO